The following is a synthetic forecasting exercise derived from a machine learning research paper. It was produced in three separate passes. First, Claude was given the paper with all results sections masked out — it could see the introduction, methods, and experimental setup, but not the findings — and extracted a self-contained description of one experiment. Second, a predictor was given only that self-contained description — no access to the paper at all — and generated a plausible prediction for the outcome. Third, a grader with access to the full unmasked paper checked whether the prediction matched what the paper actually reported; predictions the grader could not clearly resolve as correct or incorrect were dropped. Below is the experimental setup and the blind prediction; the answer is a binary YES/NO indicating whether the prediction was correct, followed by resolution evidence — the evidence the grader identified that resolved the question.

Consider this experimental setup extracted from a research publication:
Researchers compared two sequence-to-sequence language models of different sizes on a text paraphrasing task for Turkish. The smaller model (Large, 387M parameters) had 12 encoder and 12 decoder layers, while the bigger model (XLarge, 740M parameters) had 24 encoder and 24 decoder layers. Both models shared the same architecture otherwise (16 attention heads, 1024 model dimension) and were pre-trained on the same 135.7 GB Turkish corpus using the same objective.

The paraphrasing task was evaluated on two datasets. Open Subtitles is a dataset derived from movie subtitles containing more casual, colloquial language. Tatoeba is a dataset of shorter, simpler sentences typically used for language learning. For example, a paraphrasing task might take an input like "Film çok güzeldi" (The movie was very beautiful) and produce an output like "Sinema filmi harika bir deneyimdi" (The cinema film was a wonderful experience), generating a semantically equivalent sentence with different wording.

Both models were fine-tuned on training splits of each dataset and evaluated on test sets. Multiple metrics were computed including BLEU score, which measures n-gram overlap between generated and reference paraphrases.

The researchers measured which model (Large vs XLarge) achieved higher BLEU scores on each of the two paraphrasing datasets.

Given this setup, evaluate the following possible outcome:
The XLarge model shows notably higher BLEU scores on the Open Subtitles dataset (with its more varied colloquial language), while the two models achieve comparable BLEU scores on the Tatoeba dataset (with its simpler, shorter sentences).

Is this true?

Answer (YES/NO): NO